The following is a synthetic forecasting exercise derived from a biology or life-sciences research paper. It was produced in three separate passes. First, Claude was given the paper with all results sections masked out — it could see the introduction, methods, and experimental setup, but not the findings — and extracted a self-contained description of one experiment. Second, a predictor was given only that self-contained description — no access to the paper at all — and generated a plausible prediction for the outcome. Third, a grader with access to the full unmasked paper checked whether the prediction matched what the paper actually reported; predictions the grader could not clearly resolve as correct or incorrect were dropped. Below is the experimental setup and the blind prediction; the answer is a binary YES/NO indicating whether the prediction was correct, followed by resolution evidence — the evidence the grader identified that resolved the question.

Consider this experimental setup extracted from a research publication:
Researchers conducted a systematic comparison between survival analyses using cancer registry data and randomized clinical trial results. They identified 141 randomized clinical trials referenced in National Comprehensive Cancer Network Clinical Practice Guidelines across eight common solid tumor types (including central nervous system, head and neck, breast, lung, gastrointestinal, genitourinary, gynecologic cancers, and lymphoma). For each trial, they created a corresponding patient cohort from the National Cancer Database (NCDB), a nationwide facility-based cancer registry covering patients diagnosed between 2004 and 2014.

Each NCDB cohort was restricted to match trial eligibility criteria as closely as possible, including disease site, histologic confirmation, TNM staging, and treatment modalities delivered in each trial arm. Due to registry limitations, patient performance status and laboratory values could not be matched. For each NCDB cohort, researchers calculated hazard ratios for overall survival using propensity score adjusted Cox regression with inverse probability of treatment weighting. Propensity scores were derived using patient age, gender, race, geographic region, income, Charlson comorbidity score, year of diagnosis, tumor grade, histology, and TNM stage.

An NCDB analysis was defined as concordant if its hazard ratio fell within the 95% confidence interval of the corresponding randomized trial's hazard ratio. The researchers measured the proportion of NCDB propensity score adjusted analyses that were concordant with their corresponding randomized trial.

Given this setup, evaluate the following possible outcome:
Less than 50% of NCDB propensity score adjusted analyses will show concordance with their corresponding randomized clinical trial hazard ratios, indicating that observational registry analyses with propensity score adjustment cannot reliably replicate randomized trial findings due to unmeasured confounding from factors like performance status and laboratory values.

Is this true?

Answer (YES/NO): NO